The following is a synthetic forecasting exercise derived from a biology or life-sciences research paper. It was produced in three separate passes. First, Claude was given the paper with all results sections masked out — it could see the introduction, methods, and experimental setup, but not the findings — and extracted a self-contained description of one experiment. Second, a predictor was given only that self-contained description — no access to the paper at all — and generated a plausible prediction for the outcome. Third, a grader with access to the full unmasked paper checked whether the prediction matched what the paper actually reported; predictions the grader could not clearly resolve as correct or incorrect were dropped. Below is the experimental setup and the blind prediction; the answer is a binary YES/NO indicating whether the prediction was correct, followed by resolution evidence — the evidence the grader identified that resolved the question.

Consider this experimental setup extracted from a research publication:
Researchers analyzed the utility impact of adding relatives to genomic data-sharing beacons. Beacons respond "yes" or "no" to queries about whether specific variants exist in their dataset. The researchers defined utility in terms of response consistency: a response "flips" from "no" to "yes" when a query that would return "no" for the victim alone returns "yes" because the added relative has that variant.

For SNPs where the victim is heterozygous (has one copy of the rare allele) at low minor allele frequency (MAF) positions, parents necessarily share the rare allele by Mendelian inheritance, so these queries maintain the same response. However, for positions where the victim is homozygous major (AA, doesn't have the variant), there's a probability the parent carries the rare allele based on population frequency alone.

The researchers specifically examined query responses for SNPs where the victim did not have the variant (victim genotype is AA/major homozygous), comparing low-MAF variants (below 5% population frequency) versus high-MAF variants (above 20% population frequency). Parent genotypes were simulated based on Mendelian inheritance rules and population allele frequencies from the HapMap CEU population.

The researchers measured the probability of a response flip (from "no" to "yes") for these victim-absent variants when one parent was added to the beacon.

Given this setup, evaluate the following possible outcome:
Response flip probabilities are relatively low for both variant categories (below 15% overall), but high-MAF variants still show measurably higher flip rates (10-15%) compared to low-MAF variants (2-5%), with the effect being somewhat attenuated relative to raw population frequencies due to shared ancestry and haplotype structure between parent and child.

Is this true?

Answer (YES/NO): NO